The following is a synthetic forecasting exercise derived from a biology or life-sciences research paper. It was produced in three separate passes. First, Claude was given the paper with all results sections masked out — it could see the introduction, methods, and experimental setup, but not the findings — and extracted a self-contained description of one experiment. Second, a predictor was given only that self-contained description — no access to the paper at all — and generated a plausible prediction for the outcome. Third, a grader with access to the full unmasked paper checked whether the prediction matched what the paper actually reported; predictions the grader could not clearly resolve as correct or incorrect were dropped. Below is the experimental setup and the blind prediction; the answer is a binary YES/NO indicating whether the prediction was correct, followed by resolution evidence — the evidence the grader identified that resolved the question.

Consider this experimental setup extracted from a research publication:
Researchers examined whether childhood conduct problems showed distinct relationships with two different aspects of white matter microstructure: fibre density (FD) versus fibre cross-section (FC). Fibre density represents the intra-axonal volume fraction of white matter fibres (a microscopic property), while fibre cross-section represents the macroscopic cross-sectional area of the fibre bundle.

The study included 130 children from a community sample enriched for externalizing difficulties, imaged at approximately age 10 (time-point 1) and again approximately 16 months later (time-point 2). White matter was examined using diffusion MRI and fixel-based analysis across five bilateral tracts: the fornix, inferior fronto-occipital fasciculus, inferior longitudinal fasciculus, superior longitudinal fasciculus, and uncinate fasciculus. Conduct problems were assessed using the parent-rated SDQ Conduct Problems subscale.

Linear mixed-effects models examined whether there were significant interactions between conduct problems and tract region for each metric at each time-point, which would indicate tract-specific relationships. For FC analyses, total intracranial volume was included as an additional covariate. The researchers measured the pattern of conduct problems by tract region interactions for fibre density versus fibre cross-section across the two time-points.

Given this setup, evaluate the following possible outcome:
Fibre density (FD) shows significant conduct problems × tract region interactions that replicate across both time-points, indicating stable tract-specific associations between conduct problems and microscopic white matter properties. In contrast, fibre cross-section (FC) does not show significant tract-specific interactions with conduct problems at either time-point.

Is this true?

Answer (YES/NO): NO